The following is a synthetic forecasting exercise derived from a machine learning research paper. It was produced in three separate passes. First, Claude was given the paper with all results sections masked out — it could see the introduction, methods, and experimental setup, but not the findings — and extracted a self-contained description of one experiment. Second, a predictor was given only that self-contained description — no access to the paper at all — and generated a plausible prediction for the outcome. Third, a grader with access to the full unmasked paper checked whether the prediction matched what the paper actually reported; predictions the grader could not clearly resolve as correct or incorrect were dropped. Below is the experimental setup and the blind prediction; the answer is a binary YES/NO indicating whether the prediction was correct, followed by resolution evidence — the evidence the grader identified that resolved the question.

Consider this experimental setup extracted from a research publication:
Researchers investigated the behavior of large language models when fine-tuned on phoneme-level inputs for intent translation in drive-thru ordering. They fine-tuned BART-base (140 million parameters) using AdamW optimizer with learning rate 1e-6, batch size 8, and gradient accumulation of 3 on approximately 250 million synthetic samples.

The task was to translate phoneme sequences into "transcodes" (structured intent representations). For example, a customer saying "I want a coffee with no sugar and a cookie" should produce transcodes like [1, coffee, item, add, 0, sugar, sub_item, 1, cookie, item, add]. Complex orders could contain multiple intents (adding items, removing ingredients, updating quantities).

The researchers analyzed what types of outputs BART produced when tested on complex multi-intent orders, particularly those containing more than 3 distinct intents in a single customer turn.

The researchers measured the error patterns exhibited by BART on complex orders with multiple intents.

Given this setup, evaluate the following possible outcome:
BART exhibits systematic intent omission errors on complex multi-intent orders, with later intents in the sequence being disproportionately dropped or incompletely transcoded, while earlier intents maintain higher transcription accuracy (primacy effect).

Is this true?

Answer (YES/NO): NO